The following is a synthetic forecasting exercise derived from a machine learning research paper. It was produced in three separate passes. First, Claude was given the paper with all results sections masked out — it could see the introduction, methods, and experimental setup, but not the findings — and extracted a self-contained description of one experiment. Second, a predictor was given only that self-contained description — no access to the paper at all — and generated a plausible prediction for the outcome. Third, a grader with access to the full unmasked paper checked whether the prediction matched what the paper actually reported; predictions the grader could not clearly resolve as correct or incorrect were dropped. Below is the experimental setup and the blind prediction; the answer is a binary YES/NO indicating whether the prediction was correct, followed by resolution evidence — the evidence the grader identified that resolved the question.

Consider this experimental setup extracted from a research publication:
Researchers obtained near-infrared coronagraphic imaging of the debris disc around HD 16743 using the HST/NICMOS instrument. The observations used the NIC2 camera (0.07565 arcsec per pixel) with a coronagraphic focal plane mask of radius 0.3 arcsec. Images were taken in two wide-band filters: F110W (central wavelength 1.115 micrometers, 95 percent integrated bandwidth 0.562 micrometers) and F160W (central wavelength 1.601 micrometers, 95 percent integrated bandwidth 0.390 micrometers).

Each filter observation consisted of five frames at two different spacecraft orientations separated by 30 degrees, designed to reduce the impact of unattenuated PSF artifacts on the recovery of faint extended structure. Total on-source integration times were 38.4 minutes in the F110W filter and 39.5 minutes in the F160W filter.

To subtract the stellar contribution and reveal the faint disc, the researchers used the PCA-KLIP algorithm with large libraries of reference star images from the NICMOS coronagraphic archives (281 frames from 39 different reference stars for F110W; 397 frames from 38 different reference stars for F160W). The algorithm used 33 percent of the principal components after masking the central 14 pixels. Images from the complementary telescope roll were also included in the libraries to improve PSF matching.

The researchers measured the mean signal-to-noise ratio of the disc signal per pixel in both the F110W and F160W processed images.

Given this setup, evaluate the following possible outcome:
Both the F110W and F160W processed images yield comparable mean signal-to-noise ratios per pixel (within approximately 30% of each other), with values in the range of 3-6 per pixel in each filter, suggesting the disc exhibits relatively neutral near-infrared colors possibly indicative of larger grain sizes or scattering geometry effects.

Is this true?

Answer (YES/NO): NO